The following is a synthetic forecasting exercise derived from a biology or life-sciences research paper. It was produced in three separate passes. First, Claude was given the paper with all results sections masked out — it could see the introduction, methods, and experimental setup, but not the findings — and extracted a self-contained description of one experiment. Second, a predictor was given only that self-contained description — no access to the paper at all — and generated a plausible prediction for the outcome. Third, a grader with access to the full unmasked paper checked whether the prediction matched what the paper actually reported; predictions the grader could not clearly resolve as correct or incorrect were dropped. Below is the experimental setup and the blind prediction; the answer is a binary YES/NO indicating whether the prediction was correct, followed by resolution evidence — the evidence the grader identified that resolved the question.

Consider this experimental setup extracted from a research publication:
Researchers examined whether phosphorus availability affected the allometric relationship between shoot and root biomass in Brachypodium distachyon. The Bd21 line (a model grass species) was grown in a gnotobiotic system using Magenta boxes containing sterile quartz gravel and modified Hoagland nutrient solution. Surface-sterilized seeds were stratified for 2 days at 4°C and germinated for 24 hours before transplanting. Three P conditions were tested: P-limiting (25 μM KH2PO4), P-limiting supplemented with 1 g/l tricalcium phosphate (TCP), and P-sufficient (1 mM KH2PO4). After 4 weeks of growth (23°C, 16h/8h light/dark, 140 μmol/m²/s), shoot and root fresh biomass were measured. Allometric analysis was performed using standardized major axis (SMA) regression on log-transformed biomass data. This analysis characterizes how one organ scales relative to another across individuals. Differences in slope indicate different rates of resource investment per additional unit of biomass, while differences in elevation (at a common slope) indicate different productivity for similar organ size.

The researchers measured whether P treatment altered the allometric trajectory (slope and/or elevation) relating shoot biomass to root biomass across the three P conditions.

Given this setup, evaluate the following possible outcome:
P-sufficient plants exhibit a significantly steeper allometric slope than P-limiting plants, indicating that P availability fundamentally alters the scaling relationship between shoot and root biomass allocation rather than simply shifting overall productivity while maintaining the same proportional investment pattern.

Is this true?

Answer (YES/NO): NO